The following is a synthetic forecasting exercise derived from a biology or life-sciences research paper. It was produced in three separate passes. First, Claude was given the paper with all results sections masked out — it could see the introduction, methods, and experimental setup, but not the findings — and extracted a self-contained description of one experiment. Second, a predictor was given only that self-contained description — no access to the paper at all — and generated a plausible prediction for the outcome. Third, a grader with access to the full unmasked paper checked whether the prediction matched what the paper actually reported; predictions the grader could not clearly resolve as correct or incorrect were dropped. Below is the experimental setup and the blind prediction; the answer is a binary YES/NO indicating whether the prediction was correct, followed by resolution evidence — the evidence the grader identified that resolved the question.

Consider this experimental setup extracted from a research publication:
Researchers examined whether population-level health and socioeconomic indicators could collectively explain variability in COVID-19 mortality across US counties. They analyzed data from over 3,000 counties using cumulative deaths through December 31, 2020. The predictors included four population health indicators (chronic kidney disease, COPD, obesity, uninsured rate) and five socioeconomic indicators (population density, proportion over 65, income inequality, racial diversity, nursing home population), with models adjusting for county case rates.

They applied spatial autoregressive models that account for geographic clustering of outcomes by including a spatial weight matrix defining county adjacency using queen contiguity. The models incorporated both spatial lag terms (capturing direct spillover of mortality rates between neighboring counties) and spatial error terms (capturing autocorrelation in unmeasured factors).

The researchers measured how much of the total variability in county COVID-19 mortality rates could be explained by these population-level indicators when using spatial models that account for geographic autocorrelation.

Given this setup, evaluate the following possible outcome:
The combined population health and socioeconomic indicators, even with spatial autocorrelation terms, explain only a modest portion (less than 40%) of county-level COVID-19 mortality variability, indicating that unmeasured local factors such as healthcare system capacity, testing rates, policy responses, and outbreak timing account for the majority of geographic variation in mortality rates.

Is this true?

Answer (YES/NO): NO